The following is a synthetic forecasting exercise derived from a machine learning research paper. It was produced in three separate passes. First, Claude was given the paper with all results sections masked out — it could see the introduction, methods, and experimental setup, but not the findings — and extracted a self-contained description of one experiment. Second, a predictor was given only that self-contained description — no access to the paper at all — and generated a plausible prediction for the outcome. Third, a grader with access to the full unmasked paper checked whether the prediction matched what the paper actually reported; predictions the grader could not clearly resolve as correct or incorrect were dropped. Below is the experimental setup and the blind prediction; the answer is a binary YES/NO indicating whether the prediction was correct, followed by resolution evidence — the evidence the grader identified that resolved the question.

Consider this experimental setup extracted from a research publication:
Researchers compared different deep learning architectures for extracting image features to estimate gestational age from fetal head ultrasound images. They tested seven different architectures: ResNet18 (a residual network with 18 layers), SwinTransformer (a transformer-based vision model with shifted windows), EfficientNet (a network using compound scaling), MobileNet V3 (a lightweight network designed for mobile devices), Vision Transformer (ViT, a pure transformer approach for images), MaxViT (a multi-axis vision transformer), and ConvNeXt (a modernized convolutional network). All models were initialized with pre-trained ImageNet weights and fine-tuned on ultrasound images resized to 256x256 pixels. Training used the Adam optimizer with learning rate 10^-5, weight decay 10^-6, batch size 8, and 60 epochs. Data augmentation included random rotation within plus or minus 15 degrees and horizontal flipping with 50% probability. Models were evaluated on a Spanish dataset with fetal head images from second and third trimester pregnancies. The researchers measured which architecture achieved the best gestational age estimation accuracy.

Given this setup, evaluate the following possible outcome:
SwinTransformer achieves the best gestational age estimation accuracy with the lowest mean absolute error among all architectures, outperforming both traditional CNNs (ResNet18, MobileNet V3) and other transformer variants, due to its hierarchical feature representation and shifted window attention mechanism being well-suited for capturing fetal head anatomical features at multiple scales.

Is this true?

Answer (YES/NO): NO